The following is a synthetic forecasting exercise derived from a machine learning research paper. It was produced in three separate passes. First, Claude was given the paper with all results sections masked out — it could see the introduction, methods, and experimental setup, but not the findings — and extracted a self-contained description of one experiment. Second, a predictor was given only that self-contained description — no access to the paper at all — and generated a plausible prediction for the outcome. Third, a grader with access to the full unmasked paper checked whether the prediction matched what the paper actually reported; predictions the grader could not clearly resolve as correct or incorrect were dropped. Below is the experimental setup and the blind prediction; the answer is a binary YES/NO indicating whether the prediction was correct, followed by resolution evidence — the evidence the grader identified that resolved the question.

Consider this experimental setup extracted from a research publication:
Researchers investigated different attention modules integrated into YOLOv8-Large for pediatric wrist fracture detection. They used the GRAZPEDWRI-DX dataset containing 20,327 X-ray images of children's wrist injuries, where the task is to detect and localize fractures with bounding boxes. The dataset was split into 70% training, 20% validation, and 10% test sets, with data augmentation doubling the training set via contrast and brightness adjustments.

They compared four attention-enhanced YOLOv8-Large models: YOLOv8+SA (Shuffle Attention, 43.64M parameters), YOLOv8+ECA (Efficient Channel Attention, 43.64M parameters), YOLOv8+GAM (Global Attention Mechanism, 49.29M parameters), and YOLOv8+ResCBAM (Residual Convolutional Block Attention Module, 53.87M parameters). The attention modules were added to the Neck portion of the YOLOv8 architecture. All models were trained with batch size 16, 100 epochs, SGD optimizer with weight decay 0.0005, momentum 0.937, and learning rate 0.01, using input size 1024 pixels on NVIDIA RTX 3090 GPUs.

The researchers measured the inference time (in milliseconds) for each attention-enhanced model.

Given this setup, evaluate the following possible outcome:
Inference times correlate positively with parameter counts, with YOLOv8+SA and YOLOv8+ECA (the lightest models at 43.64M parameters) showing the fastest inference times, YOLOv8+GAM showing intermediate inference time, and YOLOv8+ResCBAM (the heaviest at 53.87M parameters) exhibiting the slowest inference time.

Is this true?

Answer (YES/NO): NO